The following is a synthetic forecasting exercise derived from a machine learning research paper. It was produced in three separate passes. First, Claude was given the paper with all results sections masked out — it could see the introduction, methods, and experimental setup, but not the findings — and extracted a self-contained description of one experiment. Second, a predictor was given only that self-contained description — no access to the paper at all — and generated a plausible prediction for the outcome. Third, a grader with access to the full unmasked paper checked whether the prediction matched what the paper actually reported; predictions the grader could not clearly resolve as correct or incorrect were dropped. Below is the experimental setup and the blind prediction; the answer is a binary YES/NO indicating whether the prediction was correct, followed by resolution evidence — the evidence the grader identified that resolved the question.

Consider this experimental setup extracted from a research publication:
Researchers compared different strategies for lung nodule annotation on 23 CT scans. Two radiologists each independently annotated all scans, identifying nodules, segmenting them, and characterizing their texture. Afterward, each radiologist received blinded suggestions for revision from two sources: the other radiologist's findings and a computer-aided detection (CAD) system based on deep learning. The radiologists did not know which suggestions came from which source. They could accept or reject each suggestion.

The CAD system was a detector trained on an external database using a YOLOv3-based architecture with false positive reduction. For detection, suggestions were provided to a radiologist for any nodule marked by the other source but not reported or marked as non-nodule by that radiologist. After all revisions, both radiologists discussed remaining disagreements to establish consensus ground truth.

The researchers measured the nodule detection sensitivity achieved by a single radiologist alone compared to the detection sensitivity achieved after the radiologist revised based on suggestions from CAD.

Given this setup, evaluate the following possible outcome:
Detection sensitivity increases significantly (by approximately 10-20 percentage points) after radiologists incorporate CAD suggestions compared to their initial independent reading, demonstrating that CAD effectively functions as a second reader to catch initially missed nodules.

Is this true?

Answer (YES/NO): NO